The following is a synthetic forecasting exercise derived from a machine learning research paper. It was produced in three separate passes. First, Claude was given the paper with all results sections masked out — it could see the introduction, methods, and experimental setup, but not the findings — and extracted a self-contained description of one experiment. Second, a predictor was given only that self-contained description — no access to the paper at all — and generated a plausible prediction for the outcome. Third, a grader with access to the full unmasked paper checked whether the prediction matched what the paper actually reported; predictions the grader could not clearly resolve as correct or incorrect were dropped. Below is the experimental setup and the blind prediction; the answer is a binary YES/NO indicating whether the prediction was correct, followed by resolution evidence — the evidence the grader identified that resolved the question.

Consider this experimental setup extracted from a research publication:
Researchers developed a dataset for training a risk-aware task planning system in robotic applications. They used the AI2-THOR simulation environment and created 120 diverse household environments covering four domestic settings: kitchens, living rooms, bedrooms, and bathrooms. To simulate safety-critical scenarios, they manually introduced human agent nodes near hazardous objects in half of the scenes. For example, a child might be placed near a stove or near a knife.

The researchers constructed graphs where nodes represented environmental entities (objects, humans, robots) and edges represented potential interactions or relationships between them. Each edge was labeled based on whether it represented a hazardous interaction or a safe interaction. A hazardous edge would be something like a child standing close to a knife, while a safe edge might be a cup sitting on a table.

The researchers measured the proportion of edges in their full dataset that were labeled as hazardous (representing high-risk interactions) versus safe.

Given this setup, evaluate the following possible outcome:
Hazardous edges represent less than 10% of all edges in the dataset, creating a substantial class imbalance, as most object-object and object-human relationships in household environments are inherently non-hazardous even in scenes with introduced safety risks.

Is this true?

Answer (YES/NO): YES